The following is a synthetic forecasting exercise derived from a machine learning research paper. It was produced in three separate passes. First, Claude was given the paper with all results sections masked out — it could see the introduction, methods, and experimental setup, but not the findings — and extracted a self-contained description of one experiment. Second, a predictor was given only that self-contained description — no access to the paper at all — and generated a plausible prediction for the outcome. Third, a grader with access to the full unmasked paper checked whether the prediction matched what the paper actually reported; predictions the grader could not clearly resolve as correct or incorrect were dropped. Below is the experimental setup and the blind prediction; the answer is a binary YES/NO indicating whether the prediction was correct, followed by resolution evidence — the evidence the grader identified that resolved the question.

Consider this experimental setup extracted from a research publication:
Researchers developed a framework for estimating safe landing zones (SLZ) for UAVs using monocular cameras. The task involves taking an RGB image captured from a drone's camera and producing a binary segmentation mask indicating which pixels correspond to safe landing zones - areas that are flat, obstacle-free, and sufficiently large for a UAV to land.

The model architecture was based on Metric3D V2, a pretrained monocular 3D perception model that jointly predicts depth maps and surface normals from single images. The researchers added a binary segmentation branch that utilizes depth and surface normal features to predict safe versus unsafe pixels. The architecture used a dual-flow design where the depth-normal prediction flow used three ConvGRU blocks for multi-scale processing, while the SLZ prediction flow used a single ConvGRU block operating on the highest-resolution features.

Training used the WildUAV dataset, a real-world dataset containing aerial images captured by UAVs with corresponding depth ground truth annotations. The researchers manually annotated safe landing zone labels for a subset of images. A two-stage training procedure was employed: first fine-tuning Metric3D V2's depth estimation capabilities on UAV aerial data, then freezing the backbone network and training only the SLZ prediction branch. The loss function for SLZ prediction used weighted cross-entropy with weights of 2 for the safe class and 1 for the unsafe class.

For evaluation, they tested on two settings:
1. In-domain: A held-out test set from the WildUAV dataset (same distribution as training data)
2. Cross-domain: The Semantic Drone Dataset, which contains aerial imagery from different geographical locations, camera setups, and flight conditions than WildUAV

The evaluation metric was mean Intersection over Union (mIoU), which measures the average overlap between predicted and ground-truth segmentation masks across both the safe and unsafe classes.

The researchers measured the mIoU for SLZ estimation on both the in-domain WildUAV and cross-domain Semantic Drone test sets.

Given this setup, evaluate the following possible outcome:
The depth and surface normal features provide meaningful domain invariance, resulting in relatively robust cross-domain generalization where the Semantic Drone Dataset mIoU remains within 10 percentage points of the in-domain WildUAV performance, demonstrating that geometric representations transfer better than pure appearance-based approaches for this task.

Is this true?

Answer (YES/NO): NO